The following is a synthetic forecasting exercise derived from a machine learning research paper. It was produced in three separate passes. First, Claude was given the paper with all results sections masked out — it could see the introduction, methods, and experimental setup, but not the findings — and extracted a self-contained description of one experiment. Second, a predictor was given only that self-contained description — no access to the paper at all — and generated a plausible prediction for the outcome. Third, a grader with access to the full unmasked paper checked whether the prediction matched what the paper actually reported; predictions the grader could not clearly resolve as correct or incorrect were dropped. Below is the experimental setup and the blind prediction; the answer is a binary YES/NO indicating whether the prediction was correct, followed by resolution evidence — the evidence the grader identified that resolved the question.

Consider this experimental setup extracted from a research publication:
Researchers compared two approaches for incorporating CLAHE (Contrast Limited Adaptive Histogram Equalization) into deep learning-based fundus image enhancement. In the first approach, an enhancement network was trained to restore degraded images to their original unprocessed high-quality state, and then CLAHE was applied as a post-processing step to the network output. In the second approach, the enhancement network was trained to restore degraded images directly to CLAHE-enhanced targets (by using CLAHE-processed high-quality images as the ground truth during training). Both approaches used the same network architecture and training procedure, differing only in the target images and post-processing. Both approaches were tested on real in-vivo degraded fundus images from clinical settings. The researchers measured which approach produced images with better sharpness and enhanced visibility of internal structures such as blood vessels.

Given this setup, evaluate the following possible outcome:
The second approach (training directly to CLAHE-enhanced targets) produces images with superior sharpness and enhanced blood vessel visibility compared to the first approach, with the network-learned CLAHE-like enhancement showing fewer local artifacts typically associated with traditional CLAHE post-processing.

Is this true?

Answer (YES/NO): NO